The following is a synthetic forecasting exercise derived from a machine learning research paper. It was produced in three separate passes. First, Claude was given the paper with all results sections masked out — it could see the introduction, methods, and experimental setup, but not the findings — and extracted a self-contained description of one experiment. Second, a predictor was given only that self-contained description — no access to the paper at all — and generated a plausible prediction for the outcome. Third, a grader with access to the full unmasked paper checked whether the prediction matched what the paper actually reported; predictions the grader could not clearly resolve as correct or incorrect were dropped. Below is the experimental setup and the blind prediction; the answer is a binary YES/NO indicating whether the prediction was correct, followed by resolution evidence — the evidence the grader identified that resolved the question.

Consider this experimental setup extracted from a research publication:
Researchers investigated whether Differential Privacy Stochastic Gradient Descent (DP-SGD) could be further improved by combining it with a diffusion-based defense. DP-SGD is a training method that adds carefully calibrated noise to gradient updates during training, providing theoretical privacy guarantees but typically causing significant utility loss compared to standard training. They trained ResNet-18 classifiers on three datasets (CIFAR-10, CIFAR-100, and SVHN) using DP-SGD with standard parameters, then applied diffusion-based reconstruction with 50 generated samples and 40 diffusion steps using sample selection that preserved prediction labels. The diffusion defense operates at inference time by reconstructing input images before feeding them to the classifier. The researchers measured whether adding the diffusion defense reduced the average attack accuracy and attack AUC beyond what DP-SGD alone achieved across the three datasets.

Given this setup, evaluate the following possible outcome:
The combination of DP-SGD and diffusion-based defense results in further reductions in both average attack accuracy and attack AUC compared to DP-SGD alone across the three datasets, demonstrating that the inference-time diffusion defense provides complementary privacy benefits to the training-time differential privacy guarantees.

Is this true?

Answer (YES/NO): YES